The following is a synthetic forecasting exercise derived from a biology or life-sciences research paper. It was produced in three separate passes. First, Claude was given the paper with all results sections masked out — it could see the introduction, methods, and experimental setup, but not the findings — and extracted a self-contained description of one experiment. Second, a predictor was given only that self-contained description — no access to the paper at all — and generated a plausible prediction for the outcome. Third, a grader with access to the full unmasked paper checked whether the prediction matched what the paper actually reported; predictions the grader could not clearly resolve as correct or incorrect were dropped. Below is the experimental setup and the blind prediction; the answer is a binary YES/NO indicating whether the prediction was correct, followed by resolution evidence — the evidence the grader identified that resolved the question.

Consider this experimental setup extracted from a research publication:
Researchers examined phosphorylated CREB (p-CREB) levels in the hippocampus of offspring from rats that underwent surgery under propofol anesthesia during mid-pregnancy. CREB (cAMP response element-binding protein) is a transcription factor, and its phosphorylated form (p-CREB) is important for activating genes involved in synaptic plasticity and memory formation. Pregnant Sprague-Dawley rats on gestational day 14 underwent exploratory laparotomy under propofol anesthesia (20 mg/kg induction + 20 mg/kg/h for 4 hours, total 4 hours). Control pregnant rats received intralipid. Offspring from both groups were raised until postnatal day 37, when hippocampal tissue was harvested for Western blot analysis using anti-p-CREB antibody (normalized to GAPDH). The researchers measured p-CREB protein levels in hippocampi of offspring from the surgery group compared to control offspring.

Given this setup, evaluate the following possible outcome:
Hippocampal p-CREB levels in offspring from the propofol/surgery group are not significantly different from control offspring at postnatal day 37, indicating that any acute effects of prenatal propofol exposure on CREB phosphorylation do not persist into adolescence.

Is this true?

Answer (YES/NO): NO